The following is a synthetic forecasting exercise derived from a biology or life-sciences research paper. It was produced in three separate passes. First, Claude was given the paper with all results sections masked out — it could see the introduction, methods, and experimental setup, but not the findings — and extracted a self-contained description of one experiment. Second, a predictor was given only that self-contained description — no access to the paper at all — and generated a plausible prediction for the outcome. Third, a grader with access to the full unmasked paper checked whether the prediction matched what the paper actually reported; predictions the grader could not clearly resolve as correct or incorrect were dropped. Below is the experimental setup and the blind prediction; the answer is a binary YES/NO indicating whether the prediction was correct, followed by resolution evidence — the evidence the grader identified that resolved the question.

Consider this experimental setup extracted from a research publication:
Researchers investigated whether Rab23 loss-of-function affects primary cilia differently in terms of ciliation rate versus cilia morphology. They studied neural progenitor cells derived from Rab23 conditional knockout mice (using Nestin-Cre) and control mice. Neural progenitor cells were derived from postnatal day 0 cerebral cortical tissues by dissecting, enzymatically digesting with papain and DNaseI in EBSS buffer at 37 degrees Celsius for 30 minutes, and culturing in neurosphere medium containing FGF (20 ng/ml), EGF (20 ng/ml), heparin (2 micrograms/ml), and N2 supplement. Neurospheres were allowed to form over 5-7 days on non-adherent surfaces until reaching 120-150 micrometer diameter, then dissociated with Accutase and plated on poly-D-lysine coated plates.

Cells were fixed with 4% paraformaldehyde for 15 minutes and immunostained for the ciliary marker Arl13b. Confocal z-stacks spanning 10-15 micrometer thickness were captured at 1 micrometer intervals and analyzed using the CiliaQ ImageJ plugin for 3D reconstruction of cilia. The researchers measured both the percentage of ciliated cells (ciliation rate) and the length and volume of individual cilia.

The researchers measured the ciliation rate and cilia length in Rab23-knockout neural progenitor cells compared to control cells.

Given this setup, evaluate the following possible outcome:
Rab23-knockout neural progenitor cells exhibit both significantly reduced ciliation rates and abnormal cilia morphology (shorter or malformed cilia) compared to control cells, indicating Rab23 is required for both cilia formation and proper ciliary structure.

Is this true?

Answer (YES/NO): YES